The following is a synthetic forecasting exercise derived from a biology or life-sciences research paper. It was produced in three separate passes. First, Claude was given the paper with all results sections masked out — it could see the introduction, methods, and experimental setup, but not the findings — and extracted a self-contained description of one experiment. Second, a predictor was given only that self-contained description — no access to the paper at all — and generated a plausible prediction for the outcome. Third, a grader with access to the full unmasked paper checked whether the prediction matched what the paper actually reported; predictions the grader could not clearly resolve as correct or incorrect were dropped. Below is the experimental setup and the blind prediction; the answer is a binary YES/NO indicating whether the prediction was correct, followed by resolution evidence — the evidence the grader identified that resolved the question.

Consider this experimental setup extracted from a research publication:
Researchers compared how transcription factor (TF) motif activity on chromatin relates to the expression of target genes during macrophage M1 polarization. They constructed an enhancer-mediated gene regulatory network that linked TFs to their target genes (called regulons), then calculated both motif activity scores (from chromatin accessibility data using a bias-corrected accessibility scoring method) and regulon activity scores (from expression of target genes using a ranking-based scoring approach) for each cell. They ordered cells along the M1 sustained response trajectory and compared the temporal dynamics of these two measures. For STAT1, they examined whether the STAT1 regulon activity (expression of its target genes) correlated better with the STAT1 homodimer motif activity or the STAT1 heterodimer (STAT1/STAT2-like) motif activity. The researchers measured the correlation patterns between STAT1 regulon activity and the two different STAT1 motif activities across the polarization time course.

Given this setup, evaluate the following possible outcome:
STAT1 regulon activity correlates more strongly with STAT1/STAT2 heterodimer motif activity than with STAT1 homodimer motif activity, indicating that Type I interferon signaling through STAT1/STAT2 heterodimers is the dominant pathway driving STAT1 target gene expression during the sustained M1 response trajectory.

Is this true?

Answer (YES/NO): YES